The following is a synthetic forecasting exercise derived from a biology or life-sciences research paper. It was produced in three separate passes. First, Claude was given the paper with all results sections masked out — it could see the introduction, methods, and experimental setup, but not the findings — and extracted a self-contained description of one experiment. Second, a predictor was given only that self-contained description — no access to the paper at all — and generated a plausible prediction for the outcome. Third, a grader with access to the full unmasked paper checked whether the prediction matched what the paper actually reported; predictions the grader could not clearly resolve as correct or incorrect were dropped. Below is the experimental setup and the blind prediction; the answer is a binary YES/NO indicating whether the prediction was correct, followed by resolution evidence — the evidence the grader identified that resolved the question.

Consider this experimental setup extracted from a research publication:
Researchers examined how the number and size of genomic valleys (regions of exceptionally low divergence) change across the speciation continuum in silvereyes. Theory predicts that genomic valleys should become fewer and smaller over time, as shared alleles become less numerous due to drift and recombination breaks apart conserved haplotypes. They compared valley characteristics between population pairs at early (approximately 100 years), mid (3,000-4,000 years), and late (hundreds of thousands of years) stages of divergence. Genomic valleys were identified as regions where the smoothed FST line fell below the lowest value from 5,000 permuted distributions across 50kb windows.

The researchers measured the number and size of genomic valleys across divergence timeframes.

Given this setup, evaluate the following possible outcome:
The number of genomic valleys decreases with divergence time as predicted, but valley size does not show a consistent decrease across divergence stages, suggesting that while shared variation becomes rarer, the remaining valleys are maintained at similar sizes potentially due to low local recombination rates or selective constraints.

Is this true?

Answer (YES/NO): NO